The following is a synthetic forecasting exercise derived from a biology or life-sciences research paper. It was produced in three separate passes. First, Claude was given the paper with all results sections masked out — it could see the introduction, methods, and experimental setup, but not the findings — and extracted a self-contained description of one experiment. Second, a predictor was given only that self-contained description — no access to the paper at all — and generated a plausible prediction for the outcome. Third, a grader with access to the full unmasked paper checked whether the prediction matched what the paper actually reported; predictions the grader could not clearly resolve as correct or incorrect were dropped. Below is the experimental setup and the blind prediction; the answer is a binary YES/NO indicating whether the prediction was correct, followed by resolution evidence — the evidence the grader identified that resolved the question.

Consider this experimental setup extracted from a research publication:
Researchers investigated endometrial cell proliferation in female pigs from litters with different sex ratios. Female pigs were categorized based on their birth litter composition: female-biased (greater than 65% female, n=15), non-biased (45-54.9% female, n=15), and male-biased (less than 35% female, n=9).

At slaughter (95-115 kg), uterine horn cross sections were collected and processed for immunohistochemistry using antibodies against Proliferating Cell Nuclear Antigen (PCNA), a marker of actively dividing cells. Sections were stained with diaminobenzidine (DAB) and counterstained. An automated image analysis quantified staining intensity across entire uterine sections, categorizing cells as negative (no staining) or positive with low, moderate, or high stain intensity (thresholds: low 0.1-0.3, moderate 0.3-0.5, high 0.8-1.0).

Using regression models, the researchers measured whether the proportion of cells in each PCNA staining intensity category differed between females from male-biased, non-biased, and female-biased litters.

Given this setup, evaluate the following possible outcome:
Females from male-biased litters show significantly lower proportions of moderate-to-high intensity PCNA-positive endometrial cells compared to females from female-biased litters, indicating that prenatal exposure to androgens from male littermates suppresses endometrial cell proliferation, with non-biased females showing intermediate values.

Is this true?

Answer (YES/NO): NO